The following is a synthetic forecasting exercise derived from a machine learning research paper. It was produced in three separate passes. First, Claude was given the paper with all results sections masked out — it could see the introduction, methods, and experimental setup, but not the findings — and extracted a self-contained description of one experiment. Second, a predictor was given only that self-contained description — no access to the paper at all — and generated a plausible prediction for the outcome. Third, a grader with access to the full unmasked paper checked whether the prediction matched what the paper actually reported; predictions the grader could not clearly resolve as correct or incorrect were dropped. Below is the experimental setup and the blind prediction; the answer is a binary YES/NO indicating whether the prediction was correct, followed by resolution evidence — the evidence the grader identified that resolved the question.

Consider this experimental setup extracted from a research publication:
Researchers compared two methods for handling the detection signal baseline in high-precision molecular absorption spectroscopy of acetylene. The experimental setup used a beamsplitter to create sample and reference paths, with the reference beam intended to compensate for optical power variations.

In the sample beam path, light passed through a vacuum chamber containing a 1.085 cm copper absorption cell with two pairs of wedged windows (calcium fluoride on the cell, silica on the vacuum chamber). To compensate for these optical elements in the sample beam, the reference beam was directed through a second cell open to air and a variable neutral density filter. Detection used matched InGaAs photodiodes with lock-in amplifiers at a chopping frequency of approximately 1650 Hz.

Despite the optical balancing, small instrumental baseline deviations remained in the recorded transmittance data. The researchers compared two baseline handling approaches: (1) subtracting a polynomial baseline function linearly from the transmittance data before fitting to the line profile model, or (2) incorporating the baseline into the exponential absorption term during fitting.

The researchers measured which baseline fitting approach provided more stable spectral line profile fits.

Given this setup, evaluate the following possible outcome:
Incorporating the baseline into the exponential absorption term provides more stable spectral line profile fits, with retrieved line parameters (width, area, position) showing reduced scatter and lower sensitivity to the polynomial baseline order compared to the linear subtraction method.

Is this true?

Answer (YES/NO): NO